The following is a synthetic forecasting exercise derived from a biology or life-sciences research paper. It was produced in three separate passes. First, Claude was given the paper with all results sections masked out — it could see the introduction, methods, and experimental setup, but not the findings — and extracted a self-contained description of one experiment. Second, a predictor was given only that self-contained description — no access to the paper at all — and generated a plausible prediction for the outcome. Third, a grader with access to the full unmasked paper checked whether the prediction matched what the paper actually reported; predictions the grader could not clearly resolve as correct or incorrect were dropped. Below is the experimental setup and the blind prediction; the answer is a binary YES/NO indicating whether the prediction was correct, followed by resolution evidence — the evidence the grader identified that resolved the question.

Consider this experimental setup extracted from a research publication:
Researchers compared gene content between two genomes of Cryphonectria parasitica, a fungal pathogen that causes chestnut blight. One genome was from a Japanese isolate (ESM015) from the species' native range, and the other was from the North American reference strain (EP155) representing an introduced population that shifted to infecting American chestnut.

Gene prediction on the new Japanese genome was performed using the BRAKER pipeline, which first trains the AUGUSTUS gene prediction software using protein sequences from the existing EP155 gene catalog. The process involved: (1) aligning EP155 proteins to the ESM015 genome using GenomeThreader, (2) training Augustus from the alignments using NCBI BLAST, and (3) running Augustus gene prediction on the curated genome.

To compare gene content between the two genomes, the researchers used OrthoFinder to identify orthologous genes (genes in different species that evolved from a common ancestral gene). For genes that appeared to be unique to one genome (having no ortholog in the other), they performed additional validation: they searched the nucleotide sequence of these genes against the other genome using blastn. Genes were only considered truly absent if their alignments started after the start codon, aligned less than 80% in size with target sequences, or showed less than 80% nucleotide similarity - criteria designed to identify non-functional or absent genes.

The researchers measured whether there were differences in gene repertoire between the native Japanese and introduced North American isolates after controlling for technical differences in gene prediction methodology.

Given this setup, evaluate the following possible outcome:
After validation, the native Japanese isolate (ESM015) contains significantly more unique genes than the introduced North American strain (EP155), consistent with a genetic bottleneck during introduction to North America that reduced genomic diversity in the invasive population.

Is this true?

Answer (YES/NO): NO